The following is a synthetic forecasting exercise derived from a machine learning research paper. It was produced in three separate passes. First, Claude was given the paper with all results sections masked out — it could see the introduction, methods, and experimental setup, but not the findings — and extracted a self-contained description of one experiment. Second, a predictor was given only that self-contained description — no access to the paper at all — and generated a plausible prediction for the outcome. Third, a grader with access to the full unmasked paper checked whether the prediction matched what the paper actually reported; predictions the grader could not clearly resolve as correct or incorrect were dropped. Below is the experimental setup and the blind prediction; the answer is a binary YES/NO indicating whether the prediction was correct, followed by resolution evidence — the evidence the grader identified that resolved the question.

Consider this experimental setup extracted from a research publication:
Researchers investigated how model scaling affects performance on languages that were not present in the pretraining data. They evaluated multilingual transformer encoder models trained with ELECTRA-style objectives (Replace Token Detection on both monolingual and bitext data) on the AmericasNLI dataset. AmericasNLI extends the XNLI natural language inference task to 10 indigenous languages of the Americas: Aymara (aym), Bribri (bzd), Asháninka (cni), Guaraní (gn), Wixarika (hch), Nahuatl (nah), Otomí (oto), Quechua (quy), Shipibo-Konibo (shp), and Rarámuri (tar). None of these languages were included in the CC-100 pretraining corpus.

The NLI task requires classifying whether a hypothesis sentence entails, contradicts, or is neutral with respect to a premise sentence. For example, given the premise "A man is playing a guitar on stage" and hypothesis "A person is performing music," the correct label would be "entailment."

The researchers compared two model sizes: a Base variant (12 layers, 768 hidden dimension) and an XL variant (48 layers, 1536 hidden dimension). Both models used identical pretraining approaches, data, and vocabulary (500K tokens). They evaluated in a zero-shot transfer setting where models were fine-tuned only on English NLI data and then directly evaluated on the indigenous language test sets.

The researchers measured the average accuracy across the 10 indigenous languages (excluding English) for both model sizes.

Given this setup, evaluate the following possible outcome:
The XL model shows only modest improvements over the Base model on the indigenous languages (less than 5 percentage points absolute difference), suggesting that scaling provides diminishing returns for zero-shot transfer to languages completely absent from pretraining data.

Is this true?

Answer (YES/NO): YES